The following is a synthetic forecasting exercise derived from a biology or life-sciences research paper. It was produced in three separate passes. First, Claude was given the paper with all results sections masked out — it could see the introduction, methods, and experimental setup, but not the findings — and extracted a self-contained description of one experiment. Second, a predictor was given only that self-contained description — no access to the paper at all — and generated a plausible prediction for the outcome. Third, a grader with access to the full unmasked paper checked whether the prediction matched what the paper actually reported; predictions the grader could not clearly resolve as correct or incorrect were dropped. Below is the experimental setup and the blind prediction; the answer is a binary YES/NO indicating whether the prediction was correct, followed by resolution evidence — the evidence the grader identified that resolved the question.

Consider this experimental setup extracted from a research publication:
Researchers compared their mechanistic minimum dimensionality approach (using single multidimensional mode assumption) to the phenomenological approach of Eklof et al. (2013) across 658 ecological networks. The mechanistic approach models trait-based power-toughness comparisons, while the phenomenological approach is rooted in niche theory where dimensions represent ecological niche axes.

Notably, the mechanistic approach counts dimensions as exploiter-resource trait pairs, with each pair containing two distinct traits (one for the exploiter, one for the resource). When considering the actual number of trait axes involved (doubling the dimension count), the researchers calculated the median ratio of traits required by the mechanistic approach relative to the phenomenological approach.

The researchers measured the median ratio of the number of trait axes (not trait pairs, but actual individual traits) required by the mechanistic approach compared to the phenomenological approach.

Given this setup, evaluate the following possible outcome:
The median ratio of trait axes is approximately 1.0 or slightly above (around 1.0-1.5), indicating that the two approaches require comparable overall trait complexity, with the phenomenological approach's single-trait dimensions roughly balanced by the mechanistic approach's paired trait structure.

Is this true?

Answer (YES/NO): NO